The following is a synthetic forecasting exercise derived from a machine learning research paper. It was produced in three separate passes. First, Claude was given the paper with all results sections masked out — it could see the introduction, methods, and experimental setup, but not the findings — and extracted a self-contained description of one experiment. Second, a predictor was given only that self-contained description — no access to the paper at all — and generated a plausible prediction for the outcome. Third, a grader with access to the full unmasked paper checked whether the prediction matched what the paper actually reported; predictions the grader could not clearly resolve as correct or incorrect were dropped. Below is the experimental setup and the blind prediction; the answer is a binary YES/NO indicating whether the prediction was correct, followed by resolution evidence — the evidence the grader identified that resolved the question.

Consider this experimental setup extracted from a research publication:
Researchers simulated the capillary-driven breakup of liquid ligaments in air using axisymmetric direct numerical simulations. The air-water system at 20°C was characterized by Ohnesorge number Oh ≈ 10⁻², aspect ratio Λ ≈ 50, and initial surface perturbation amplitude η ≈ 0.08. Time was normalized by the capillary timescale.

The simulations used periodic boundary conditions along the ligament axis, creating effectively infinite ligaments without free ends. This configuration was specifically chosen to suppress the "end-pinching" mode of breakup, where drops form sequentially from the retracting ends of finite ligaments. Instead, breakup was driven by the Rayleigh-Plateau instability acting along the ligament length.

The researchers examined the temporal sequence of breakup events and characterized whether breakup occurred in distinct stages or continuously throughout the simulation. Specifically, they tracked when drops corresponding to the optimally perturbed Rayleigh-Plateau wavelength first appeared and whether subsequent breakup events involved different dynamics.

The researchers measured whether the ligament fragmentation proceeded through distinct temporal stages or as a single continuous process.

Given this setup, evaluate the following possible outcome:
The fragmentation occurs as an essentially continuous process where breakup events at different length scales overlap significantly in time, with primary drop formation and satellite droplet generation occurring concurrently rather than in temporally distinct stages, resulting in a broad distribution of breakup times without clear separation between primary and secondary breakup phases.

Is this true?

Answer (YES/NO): NO